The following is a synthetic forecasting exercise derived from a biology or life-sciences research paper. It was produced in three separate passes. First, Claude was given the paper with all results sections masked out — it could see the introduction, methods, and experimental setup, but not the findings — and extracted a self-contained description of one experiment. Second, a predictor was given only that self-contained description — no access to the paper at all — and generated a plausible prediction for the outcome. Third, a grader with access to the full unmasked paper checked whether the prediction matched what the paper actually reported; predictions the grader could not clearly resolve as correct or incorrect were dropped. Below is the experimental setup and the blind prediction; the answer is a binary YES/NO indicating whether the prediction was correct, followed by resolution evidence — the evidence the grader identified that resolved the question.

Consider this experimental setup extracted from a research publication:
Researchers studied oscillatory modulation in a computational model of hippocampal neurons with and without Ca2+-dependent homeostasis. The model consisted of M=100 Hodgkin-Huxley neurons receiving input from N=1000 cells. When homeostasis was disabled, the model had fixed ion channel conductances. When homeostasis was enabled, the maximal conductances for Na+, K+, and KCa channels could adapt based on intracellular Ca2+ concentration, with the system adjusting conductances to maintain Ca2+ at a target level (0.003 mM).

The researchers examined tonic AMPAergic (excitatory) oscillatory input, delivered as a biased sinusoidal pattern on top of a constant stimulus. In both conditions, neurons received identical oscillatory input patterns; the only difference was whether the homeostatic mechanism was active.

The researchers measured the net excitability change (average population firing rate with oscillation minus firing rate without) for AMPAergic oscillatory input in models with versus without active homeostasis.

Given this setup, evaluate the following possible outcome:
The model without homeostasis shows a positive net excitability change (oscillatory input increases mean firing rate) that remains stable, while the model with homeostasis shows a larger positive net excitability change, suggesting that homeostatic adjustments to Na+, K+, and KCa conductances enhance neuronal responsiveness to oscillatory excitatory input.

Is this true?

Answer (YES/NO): NO